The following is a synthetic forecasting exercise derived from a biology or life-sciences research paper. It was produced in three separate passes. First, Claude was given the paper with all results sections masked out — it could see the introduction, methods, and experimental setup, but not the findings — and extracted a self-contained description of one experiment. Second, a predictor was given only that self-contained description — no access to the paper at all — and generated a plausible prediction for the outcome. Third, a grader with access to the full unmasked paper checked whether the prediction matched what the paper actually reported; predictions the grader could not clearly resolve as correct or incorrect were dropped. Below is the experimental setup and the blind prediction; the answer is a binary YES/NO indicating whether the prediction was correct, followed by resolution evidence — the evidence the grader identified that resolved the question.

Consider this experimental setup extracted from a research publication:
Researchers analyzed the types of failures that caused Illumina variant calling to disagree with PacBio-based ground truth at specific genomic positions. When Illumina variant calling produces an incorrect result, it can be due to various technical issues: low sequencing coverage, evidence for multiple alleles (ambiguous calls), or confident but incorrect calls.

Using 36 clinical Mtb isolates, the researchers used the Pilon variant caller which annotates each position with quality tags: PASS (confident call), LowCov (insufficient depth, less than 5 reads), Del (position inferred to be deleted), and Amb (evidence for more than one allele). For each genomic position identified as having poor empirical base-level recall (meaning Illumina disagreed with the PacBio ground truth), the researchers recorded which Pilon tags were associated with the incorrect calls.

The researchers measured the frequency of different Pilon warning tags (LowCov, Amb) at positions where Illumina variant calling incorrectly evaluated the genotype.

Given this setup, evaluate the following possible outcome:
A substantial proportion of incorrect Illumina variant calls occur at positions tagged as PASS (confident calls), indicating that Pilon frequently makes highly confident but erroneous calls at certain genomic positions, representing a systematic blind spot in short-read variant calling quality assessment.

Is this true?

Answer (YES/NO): NO